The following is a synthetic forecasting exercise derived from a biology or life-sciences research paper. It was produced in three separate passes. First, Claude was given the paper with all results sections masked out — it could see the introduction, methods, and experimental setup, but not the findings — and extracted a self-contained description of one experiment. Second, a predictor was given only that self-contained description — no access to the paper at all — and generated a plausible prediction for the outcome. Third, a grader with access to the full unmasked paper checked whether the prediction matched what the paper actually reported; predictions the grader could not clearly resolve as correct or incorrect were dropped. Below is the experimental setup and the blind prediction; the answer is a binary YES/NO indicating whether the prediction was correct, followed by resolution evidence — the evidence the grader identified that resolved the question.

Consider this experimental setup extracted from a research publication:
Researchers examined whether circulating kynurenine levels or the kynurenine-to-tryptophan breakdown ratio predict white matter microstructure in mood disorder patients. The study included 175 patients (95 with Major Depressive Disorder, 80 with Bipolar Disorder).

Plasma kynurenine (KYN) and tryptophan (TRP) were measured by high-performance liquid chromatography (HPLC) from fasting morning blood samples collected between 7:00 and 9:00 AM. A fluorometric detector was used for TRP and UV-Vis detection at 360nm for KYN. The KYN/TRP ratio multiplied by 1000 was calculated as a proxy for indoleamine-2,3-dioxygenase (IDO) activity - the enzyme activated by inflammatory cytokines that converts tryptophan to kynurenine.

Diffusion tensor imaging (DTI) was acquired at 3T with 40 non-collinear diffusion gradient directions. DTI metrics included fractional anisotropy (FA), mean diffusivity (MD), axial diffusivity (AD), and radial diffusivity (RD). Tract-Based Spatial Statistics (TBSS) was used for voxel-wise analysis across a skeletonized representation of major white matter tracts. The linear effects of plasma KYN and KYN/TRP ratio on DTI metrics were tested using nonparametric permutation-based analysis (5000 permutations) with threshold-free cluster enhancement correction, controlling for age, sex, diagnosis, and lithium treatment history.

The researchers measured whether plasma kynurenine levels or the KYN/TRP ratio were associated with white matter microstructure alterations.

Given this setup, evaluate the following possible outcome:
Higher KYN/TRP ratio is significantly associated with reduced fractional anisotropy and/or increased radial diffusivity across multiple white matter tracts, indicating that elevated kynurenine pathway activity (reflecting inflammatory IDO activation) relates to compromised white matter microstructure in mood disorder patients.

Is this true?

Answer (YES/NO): NO